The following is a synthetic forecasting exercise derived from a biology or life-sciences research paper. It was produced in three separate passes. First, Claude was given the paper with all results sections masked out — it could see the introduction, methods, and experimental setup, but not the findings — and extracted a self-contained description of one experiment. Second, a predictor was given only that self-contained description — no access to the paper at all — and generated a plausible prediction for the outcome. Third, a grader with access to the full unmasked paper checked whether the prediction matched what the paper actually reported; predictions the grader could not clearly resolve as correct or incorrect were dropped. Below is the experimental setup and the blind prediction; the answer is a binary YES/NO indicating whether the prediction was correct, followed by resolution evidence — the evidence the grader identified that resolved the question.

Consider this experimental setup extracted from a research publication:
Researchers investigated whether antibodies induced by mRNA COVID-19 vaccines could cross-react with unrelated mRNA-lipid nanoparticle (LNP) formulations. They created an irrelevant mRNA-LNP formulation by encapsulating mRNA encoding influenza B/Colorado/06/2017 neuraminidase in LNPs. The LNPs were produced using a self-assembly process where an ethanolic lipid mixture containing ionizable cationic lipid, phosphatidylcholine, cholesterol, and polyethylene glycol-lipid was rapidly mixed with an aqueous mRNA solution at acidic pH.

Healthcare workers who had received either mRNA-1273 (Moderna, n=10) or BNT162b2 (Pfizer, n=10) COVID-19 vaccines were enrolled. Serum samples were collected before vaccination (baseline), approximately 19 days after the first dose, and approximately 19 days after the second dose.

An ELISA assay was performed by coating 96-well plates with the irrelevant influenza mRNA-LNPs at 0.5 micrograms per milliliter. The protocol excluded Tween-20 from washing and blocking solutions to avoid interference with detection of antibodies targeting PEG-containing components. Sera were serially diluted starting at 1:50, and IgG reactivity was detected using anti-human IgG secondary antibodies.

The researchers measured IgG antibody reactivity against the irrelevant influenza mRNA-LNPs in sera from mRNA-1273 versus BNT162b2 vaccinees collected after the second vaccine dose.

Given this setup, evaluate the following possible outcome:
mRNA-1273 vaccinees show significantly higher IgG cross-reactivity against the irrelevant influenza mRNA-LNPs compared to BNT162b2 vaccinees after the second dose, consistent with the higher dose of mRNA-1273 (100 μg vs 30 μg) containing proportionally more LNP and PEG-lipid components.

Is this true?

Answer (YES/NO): YES